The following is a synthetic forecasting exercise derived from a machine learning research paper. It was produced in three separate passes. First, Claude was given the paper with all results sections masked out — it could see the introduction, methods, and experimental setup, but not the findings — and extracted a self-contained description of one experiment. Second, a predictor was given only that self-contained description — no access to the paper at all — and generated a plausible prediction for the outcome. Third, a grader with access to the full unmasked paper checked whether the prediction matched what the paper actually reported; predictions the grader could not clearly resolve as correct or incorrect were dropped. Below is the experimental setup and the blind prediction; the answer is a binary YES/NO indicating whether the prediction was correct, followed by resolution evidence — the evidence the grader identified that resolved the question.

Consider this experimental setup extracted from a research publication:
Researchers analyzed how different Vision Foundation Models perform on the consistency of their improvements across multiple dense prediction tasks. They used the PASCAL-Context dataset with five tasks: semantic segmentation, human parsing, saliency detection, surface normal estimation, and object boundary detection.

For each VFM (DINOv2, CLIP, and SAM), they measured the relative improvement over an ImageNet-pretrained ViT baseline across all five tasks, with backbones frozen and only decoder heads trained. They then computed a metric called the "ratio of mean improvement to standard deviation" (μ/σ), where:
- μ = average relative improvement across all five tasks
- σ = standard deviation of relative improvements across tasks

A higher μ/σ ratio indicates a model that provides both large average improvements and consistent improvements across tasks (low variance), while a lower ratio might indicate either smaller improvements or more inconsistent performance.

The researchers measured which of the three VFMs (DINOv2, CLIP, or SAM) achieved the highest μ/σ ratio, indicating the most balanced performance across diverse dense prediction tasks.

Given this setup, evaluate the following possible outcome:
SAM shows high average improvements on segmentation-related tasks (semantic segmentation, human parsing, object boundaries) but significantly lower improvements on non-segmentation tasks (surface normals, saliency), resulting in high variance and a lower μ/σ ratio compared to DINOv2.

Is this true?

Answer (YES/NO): NO